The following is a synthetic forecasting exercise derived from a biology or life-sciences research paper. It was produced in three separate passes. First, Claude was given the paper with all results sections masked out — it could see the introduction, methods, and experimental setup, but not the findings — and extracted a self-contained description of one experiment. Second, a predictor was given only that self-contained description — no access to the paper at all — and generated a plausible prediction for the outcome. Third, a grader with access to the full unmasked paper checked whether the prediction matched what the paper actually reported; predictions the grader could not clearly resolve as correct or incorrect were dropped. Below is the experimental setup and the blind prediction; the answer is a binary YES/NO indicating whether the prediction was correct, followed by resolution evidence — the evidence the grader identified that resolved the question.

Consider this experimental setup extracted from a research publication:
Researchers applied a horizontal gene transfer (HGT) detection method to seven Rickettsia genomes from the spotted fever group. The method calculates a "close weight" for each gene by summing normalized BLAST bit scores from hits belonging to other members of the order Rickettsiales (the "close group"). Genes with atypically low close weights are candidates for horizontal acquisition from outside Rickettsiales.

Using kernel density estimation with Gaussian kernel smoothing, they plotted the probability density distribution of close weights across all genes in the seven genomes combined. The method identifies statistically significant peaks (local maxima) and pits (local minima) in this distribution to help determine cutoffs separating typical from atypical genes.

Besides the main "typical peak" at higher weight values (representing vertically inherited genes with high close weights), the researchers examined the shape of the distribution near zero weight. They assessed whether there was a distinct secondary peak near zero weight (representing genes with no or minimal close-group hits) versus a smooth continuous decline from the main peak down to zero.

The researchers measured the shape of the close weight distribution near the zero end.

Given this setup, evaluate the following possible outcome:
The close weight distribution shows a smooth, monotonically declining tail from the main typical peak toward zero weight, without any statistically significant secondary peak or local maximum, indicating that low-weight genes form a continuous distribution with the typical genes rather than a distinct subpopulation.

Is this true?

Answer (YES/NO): NO